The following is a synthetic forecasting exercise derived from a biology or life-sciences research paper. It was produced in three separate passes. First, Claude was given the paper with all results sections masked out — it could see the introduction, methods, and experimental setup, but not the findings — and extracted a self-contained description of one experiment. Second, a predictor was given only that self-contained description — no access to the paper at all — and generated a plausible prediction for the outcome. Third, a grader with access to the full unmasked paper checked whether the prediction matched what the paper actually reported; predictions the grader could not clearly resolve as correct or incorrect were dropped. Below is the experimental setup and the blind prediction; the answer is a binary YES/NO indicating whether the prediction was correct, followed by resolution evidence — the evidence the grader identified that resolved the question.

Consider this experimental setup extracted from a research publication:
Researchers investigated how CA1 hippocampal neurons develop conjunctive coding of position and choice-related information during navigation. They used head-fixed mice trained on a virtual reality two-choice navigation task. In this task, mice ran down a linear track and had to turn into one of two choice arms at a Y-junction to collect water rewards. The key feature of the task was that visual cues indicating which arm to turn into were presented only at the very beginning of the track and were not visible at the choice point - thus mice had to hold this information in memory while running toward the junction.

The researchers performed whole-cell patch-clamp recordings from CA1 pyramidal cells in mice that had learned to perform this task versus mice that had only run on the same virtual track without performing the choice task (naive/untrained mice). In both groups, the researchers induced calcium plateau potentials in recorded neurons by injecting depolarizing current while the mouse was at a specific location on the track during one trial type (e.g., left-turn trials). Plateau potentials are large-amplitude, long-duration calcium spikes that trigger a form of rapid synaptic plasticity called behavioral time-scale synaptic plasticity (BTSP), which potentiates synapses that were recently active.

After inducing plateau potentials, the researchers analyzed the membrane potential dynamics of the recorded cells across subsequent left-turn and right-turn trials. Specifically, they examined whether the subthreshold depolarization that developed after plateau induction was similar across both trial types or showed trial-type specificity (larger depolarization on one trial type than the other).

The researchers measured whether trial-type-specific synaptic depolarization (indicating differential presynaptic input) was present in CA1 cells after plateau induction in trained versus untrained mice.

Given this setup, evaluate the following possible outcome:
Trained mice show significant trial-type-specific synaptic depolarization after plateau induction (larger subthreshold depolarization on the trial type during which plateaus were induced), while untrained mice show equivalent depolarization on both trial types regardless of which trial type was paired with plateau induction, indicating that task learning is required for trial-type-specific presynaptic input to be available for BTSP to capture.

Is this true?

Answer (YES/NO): YES